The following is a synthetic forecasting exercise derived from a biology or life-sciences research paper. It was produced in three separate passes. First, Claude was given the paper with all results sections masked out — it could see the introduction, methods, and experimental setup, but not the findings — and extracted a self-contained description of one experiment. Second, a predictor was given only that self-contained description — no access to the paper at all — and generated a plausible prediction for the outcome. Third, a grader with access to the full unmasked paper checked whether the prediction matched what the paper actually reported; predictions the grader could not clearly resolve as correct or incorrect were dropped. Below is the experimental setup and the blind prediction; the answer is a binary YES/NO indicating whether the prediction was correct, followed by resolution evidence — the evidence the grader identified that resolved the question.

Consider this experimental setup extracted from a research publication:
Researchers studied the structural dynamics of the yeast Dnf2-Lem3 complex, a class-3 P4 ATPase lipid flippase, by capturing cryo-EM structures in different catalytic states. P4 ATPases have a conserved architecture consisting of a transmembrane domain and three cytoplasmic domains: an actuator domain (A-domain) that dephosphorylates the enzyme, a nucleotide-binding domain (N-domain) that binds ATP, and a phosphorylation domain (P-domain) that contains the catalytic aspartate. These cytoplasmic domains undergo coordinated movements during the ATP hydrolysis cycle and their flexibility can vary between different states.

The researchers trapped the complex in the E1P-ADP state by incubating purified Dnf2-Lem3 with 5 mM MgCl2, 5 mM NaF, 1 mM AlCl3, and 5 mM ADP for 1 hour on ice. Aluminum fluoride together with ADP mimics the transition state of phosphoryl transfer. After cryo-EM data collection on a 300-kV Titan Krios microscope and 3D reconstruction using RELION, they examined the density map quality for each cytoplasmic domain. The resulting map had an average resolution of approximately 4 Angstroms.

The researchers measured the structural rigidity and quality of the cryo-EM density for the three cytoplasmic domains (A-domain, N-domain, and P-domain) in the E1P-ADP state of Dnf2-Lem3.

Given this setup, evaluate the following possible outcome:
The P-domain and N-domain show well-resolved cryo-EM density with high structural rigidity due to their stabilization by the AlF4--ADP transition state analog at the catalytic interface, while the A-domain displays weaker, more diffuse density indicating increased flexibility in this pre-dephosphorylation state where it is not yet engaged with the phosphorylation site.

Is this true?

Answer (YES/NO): NO